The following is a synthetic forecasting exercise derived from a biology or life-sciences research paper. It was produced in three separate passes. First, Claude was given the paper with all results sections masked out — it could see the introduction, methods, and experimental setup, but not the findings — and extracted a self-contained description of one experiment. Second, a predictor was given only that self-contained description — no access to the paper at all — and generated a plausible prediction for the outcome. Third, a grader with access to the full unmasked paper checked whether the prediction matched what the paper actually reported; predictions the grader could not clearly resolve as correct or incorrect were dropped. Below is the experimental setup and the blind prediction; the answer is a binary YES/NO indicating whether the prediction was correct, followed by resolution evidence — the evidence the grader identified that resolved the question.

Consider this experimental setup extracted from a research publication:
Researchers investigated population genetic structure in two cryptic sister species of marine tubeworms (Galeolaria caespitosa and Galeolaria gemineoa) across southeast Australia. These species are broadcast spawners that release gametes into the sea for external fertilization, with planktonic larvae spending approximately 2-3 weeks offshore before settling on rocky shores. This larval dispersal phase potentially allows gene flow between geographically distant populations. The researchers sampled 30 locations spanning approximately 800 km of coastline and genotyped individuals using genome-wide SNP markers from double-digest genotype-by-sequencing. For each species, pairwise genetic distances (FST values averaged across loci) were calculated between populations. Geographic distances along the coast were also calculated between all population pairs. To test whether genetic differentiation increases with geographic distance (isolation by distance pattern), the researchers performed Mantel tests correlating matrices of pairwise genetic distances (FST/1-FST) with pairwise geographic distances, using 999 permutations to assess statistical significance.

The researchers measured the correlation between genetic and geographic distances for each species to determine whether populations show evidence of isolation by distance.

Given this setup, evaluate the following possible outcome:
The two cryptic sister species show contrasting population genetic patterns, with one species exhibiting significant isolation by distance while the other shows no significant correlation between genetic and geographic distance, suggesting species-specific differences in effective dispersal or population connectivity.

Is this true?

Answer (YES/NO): NO